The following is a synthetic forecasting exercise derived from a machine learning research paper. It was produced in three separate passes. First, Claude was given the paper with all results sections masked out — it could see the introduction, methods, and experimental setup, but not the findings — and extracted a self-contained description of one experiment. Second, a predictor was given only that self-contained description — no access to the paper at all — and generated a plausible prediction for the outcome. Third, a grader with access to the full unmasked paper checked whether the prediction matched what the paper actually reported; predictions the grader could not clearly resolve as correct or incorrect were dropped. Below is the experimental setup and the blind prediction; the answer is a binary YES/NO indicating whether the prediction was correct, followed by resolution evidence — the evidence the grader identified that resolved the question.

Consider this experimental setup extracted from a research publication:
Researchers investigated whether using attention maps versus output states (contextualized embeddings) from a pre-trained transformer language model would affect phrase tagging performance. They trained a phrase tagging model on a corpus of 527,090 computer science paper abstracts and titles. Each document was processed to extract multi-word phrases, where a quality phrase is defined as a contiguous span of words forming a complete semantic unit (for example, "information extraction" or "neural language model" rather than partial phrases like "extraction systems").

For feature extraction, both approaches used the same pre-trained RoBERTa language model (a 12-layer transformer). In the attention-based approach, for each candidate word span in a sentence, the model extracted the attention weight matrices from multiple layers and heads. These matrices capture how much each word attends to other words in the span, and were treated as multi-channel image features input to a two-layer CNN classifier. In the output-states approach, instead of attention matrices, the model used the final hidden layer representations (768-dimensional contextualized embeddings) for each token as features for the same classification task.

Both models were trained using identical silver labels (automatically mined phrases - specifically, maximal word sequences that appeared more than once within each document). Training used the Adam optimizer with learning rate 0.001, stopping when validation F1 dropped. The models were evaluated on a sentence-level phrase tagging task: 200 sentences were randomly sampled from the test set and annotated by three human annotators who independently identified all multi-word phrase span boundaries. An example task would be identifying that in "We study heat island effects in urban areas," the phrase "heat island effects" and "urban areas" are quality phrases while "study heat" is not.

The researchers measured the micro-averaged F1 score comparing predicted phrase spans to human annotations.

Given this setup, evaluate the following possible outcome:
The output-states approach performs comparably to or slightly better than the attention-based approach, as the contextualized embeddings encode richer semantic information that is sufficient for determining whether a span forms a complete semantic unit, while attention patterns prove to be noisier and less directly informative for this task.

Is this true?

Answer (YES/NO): NO